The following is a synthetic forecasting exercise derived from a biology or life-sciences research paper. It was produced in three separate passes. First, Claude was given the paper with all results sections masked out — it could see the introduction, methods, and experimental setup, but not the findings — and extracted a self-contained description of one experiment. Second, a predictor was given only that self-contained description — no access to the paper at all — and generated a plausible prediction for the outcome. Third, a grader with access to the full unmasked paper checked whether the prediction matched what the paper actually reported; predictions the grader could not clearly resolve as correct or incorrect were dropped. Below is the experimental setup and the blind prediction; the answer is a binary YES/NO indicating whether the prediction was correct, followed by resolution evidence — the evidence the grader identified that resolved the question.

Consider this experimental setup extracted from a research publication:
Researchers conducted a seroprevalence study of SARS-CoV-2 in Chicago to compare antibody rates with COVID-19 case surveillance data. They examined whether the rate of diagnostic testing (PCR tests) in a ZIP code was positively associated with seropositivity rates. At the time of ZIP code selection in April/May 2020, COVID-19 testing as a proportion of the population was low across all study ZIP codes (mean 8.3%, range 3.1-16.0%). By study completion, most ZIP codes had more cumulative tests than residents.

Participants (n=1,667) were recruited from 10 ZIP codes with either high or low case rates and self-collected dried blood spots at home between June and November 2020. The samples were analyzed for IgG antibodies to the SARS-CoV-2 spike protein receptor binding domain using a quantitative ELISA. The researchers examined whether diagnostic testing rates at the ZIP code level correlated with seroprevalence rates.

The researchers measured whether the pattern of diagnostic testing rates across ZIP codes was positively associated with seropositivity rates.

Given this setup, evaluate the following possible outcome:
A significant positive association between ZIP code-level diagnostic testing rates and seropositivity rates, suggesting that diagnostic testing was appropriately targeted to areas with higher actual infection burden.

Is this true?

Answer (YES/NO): NO